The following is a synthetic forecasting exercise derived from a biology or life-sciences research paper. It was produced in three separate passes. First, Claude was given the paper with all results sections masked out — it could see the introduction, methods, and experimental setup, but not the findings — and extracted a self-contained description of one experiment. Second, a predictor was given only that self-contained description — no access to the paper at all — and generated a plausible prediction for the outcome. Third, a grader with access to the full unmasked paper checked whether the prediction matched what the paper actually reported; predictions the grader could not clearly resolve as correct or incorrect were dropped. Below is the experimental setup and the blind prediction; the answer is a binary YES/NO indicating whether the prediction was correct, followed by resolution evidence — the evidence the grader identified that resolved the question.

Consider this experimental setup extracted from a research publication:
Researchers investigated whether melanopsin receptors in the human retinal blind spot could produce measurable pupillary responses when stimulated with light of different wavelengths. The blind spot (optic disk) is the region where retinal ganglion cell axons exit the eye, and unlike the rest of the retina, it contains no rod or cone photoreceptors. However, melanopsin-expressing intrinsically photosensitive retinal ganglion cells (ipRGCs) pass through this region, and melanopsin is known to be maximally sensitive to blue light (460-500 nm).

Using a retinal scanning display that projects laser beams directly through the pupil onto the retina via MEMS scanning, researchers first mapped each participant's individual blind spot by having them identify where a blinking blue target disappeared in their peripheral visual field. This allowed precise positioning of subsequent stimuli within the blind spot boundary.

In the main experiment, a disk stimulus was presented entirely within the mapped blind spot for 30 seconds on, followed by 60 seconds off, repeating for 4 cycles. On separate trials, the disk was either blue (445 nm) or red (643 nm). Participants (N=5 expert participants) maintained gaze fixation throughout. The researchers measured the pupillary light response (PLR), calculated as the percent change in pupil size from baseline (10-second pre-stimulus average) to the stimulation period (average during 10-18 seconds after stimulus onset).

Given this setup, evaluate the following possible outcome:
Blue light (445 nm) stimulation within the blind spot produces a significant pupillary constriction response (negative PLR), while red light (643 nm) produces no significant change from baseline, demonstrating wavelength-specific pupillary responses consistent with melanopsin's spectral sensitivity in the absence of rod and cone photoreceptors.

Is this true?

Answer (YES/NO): NO